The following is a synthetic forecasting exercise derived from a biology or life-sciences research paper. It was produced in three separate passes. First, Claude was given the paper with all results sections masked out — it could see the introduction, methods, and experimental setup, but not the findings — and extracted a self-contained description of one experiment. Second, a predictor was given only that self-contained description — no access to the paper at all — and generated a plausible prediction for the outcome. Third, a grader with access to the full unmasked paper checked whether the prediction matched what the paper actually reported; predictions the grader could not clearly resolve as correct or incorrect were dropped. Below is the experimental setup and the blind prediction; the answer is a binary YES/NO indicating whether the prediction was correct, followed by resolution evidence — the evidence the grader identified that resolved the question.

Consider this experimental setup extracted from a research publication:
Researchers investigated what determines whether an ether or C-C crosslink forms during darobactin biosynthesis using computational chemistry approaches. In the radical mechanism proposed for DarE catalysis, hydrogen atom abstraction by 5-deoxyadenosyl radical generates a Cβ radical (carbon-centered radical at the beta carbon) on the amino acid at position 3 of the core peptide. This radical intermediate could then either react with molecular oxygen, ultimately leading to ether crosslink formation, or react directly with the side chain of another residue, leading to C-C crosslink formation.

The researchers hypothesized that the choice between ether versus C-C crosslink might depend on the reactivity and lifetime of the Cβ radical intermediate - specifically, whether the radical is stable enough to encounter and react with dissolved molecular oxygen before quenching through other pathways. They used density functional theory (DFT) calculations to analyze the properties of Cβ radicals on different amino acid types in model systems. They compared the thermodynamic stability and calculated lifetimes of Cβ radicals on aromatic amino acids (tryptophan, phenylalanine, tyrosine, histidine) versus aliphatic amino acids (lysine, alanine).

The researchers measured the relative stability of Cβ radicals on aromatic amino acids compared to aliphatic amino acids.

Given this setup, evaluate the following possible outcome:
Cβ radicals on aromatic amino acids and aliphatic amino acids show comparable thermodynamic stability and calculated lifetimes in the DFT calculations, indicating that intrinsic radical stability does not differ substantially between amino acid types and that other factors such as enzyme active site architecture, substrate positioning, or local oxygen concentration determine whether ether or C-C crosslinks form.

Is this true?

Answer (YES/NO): NO